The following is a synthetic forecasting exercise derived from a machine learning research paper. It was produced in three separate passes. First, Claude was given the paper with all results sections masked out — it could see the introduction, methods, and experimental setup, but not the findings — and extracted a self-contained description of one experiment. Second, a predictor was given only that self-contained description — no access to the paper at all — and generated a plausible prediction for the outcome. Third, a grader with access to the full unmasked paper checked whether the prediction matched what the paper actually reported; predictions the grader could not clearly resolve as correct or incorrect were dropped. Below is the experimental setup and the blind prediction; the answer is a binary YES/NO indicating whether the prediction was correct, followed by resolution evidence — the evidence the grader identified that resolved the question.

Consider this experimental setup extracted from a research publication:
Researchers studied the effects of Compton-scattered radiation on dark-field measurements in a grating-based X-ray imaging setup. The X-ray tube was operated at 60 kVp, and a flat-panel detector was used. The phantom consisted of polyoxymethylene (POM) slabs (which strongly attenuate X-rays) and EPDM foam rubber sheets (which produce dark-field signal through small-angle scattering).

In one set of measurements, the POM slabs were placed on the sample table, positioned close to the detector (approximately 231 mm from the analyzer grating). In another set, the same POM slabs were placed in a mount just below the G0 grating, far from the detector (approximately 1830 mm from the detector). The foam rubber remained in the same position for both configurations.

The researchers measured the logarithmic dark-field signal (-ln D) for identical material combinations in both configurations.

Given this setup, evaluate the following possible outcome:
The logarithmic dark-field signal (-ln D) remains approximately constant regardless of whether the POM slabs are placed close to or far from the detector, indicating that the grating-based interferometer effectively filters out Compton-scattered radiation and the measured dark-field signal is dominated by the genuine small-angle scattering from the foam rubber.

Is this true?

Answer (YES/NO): NO